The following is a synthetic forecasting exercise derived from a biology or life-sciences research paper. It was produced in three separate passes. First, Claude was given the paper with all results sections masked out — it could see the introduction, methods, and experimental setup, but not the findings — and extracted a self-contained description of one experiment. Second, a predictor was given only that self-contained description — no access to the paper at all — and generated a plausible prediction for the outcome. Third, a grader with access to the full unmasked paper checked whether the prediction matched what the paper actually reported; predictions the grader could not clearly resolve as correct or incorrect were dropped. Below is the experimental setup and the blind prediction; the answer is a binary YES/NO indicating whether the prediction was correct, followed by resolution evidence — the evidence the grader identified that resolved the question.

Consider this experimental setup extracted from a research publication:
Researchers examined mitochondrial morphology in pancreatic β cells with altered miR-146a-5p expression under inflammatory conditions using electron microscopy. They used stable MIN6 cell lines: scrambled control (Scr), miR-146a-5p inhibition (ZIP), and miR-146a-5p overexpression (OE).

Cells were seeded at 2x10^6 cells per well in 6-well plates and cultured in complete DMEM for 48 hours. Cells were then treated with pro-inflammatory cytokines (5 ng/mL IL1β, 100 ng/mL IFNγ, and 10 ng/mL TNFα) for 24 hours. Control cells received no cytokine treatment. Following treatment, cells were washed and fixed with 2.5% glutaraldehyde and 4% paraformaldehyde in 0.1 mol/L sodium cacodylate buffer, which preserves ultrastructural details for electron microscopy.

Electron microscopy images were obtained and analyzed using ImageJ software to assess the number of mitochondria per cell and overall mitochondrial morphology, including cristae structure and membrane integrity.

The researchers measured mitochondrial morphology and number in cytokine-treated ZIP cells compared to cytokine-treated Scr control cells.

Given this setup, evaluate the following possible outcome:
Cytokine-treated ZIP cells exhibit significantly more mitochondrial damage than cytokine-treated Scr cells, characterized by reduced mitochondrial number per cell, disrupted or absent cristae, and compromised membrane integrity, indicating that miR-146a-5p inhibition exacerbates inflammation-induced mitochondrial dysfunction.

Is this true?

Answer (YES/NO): NO